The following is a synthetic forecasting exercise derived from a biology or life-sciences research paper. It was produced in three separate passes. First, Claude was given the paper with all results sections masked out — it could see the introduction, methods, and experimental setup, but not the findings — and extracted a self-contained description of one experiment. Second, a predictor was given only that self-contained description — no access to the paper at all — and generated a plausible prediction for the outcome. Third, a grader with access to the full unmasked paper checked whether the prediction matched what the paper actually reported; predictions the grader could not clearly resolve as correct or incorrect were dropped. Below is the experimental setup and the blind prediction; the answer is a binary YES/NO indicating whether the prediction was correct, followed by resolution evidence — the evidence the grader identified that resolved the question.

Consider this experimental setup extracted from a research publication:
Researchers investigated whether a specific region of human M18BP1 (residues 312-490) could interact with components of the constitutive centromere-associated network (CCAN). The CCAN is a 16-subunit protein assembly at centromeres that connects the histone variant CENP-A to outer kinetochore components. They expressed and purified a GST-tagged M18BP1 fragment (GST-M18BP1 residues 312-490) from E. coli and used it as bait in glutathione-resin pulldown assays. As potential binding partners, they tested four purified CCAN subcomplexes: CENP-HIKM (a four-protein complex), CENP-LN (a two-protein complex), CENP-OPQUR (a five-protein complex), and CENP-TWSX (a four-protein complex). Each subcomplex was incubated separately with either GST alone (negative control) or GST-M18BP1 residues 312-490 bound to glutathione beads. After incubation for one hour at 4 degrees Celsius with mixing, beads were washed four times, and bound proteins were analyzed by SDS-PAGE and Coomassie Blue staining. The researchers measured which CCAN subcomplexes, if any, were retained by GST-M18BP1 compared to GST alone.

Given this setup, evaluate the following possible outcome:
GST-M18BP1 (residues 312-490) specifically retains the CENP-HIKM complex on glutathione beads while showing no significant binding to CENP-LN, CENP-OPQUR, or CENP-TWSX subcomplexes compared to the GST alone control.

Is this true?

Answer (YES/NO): YES